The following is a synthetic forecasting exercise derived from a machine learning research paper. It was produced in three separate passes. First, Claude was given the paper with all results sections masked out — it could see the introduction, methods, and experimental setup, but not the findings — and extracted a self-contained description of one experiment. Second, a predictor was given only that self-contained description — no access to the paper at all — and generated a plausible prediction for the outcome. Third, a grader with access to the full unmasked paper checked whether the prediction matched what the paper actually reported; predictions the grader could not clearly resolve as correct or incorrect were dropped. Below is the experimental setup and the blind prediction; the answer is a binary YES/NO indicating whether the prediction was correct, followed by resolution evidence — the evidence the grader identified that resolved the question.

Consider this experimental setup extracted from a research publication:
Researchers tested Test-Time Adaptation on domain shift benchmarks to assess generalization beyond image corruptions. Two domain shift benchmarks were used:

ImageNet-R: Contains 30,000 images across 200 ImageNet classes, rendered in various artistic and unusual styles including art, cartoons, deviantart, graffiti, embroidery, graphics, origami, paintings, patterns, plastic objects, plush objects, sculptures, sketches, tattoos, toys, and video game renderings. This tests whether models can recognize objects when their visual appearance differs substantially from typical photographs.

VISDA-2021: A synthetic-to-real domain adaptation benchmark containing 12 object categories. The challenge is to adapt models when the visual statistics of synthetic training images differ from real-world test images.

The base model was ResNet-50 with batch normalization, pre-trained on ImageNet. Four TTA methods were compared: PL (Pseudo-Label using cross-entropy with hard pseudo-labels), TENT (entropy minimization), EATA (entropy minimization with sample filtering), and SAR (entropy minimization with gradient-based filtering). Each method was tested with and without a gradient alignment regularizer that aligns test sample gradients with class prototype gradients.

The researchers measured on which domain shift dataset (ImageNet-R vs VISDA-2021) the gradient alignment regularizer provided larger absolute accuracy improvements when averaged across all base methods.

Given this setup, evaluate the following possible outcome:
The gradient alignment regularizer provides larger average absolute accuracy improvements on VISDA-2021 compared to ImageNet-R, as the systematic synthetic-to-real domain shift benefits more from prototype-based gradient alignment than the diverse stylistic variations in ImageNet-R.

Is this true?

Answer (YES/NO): NO